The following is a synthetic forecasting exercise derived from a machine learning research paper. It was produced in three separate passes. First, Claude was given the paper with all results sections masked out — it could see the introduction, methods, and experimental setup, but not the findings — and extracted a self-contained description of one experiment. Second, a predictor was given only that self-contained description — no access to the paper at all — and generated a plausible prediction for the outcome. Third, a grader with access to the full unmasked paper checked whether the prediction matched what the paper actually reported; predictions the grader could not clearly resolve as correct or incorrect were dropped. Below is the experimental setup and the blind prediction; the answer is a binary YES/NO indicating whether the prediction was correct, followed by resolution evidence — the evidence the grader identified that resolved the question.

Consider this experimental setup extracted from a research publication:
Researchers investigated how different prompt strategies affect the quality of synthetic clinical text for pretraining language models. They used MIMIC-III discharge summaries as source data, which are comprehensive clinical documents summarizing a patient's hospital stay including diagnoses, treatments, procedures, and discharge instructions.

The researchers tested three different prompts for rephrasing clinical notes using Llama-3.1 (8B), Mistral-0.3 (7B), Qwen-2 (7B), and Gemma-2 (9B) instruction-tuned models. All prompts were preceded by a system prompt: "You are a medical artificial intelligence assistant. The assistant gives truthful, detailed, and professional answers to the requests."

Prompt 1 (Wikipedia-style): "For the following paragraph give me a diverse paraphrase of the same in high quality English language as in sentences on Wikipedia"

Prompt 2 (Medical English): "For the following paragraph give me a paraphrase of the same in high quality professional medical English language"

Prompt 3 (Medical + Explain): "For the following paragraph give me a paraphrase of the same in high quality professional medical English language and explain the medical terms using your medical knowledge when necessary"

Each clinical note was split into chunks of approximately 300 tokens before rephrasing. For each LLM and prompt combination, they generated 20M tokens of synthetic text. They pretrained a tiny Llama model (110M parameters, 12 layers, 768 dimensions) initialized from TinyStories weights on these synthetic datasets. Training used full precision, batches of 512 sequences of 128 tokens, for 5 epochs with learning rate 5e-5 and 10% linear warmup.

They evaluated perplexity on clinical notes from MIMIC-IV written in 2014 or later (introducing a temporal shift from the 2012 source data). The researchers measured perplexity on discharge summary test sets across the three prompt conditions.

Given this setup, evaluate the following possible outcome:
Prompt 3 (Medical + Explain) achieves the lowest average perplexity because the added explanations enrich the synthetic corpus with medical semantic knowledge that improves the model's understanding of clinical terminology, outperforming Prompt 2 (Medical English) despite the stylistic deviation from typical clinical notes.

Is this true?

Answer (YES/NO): NO